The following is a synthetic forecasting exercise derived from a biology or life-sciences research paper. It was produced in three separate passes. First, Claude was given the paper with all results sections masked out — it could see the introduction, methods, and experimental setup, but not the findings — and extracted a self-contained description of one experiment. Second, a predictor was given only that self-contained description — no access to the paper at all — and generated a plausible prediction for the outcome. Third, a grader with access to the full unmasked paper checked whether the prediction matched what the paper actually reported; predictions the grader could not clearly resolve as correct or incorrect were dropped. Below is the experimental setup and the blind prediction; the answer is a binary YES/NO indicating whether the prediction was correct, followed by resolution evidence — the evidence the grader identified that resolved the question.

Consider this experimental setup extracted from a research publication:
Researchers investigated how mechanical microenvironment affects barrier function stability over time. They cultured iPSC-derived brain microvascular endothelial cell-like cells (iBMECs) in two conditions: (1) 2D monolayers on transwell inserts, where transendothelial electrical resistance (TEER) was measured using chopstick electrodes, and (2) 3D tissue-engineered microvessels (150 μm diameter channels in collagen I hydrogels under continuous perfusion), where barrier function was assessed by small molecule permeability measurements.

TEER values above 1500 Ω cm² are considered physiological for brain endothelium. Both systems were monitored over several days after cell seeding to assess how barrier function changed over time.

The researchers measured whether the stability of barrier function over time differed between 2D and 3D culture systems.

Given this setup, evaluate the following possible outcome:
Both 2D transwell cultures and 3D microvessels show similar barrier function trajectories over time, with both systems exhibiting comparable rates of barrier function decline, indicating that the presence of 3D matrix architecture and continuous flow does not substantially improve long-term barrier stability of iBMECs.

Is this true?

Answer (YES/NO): NO